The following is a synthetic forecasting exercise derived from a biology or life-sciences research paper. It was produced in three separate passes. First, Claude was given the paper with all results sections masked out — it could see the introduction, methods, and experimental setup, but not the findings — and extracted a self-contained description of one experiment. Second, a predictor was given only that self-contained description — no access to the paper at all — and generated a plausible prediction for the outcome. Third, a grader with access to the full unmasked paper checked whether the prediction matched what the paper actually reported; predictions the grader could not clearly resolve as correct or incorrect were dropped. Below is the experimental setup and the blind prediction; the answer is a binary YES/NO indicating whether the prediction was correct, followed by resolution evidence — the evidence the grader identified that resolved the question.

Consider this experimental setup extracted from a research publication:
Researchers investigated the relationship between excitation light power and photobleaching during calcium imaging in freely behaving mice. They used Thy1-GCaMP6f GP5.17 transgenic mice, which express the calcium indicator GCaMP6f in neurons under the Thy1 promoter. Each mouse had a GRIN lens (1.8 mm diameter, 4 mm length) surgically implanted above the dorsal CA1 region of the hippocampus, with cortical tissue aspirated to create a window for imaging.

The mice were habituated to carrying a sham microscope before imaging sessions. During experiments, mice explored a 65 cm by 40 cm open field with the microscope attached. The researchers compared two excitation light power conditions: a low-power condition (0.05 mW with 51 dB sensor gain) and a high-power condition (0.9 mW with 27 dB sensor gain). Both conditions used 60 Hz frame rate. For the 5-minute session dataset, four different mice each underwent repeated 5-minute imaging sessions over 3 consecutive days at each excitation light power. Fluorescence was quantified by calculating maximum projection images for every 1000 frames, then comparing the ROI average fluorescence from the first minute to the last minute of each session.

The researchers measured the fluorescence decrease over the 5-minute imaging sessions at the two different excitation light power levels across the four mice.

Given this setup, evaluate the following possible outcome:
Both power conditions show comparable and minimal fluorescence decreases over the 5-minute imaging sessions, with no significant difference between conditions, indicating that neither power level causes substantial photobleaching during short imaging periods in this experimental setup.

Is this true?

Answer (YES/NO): NO